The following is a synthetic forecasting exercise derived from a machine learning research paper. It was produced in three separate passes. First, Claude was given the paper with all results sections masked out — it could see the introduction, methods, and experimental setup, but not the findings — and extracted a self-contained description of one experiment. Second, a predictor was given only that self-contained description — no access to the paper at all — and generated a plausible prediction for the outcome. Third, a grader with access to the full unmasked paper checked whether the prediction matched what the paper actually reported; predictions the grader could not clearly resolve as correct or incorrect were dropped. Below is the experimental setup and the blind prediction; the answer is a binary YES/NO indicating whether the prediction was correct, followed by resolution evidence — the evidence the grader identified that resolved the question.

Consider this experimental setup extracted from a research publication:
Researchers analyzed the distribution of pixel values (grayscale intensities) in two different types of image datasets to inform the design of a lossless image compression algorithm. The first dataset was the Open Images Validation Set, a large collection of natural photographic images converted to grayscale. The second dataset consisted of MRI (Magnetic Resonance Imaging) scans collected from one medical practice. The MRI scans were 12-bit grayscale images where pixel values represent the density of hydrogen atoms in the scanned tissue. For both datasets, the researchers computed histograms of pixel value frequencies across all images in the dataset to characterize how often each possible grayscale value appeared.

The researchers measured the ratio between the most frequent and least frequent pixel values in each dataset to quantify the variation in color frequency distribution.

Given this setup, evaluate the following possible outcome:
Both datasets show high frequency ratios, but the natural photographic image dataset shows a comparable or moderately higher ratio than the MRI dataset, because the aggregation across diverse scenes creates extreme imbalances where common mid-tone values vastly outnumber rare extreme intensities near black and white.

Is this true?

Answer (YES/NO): NO